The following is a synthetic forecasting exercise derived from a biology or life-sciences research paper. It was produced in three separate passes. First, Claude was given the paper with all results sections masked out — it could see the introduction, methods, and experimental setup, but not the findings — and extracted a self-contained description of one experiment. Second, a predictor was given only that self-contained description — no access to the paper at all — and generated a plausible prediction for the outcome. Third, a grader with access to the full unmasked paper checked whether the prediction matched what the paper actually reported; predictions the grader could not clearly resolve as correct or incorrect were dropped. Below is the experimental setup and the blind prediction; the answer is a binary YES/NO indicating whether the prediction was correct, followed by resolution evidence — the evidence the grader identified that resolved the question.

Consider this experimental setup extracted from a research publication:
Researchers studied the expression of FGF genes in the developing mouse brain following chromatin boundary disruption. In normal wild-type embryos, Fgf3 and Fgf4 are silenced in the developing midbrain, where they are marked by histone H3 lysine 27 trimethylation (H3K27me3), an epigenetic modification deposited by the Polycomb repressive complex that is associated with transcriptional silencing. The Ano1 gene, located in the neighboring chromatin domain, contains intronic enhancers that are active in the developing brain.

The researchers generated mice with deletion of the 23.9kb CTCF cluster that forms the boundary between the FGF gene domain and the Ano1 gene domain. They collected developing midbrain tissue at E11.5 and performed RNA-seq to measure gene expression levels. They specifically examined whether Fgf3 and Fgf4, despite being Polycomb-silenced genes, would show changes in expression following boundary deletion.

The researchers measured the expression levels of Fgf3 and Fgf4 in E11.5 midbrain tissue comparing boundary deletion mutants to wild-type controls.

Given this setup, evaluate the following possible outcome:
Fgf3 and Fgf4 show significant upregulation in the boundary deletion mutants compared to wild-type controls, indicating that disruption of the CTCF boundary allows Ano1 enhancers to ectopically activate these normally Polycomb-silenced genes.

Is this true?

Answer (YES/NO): YES